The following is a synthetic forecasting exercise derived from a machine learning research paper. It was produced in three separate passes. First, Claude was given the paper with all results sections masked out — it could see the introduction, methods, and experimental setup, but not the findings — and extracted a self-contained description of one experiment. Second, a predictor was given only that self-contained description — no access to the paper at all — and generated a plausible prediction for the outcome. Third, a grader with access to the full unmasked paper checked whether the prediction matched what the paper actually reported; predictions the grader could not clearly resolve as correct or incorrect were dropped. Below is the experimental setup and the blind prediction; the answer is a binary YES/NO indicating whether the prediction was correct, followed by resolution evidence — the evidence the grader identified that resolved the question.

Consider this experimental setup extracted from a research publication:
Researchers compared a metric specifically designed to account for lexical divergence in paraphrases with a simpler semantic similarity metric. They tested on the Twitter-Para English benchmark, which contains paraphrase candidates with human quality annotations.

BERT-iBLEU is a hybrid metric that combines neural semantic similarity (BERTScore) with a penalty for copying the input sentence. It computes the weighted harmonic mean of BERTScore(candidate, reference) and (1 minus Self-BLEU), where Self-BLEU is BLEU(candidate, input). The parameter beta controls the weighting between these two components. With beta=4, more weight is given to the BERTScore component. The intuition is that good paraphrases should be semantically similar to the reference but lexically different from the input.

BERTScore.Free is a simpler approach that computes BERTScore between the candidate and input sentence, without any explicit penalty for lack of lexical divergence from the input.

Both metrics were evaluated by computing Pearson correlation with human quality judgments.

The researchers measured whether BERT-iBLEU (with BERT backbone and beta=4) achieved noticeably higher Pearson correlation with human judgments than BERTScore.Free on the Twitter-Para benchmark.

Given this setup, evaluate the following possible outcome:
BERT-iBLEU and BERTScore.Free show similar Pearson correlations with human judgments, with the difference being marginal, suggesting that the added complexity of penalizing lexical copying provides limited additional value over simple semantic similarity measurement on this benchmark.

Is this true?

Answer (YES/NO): YES